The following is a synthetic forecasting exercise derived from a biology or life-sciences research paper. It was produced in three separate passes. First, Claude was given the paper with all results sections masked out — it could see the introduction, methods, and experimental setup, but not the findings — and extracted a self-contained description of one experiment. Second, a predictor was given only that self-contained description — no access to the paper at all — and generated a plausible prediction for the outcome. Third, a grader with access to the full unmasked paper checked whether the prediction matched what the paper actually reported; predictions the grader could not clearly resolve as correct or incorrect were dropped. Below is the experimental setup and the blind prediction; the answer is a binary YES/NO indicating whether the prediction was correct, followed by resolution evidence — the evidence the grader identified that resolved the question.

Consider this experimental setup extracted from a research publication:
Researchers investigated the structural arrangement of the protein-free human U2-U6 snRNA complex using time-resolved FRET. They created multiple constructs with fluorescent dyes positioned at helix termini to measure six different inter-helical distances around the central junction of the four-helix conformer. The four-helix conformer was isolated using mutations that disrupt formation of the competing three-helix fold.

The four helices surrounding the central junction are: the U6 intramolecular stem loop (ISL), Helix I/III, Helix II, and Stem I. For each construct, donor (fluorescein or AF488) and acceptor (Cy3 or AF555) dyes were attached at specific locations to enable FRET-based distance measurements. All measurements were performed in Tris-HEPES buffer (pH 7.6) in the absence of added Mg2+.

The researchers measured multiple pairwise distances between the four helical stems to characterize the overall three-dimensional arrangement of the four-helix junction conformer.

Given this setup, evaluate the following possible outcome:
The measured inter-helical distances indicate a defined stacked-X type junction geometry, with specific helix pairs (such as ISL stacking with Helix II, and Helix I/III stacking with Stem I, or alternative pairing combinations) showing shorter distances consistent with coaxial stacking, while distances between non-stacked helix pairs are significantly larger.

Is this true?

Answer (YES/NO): NO